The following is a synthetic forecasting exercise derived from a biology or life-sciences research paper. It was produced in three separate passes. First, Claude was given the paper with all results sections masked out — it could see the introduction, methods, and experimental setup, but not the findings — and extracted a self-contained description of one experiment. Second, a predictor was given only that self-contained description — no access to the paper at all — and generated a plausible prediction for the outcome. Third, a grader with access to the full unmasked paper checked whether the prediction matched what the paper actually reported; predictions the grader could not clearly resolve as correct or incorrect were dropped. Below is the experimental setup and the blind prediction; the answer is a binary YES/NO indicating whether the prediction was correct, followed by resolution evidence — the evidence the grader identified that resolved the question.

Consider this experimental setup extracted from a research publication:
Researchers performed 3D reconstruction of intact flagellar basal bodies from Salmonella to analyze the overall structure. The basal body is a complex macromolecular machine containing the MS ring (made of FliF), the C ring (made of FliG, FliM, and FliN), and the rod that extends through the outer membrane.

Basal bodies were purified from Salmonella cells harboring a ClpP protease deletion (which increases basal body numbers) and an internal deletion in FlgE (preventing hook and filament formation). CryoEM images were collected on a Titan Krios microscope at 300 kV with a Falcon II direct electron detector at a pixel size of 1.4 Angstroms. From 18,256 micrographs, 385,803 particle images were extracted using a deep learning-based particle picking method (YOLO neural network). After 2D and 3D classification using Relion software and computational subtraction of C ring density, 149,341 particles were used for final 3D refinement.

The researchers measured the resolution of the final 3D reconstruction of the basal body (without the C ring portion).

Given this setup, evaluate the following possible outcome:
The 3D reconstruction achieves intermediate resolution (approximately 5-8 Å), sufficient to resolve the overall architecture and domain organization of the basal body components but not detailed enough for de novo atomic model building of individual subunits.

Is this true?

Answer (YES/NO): YES